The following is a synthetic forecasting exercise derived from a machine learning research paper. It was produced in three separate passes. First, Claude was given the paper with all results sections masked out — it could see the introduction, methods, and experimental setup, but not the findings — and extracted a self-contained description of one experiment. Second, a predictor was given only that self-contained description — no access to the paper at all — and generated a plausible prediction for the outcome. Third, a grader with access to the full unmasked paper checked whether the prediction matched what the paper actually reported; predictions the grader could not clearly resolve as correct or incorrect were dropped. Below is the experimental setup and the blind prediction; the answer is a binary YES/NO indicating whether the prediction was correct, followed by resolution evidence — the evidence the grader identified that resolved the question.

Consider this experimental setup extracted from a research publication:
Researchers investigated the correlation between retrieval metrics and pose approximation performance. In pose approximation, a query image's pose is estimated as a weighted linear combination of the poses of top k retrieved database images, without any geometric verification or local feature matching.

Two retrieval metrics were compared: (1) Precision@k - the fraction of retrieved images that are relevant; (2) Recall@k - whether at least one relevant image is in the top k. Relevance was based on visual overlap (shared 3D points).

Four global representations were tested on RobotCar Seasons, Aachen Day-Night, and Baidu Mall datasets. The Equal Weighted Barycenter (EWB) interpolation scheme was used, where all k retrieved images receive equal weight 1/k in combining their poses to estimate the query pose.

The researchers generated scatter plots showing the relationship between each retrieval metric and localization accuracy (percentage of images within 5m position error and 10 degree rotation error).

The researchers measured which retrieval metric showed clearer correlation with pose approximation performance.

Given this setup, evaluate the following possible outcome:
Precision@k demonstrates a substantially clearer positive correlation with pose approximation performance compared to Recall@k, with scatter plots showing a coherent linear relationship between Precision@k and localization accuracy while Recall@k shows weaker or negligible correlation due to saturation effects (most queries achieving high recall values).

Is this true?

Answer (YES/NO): NO